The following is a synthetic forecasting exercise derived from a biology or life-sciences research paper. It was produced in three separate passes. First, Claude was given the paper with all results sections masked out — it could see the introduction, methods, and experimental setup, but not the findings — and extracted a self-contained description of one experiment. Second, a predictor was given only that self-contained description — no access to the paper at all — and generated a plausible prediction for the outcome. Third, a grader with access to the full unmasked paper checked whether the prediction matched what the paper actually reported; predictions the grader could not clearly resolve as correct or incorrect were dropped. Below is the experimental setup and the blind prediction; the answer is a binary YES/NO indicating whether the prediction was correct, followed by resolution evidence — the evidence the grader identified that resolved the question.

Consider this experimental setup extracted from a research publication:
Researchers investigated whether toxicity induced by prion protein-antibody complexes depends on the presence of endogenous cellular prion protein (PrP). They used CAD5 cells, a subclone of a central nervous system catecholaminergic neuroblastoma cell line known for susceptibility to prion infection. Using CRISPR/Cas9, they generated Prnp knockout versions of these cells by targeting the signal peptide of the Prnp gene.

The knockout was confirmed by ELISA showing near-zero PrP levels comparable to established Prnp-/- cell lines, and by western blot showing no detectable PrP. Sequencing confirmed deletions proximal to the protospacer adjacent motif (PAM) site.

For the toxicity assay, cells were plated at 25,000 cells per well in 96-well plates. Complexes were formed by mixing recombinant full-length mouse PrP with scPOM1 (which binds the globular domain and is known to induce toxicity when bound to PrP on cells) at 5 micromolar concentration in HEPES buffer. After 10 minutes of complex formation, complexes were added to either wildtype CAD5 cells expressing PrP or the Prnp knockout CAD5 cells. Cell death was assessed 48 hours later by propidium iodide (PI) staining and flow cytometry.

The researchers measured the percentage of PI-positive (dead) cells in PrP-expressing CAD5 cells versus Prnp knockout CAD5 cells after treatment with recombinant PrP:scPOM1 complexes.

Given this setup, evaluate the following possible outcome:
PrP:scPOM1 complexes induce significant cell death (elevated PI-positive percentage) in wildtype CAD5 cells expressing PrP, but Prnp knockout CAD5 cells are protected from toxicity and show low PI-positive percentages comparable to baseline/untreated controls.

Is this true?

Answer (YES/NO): YES